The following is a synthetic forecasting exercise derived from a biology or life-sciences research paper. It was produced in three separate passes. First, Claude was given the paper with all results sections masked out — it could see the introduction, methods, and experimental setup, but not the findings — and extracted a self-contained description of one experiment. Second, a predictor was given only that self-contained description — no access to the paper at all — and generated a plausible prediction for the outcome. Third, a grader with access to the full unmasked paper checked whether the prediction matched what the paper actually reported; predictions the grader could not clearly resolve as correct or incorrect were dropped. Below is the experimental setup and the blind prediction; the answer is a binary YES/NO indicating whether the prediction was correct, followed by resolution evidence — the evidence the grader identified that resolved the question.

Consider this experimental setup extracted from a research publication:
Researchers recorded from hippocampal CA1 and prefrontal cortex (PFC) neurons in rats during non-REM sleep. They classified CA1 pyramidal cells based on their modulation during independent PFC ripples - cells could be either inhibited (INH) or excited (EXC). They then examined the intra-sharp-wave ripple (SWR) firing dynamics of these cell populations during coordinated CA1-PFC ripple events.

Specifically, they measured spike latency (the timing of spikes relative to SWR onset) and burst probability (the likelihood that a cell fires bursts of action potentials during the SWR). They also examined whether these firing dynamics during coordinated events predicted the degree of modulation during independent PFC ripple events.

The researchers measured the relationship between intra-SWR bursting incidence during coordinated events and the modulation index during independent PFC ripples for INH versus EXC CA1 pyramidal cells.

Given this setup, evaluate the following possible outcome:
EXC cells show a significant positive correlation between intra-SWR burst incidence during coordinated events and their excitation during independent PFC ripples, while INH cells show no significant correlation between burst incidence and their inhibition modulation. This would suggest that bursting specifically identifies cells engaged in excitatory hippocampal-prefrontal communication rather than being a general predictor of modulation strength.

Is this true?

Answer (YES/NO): NO